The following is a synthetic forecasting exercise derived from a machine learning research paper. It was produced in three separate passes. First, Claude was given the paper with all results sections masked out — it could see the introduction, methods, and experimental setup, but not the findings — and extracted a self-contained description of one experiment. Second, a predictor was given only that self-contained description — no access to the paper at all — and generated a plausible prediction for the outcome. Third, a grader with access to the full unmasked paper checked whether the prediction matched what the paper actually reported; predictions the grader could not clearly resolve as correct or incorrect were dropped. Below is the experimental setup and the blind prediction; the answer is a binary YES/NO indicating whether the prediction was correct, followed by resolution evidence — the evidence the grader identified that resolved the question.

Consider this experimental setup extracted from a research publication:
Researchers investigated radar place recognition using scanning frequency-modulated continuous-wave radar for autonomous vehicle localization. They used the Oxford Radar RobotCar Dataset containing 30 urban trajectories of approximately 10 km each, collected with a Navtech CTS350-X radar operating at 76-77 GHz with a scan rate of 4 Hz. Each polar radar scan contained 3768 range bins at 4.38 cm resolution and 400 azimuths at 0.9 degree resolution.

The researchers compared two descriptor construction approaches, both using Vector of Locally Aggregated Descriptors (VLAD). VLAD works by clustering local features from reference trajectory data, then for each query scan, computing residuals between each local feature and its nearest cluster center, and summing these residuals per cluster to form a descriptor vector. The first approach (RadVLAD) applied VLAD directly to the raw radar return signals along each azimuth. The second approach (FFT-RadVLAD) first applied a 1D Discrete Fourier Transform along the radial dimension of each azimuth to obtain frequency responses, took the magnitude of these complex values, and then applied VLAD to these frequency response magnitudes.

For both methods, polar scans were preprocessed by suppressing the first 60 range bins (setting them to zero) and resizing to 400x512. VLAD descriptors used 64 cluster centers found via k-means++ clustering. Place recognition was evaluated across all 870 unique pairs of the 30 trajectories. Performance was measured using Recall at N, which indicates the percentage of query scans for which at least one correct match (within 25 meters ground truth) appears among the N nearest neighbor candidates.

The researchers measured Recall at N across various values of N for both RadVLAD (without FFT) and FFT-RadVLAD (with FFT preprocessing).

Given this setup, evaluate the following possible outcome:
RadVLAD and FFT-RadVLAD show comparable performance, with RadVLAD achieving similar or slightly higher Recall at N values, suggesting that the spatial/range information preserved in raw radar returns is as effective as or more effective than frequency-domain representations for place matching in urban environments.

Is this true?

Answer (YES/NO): NO